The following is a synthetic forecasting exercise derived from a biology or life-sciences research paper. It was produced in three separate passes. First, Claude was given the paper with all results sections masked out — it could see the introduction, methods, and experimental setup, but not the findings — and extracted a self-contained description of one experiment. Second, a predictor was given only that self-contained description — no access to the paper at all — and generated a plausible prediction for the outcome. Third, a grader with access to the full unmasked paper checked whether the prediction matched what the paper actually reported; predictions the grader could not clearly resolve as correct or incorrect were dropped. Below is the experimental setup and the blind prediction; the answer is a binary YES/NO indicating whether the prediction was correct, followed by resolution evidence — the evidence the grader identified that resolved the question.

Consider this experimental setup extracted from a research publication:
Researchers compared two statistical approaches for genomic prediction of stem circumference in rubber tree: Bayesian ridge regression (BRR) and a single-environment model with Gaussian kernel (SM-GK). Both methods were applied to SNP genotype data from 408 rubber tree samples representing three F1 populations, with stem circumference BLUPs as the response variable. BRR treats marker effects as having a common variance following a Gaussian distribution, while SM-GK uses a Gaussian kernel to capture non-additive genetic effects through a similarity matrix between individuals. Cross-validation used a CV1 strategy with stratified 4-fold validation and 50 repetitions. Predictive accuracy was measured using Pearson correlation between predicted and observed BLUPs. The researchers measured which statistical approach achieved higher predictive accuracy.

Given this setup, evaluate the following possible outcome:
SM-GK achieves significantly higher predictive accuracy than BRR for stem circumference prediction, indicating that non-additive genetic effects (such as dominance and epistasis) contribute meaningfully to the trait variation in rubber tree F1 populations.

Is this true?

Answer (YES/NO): NO